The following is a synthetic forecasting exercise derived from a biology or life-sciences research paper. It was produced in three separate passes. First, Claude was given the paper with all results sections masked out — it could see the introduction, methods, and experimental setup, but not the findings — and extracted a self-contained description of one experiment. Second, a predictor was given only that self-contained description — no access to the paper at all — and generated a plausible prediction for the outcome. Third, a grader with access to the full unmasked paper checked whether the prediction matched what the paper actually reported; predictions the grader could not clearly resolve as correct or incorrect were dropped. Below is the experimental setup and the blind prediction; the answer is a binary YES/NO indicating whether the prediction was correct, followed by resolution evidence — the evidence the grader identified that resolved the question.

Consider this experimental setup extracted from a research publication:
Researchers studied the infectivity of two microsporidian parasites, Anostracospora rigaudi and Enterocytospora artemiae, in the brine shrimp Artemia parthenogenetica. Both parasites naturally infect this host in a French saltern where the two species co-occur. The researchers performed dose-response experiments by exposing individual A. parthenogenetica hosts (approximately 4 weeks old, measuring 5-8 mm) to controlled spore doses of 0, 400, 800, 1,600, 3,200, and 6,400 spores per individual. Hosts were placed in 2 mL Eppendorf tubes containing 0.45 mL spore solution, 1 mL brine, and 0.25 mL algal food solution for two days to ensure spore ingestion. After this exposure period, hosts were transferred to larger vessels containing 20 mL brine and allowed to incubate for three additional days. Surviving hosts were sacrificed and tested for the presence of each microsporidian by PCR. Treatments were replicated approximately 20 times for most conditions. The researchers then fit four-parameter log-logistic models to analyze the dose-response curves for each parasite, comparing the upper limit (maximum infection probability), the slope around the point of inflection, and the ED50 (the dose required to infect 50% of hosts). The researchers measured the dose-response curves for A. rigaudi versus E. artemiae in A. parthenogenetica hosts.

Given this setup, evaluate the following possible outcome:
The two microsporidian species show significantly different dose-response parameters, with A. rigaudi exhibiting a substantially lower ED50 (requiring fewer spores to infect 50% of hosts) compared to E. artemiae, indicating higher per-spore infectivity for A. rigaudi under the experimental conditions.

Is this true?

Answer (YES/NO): YES